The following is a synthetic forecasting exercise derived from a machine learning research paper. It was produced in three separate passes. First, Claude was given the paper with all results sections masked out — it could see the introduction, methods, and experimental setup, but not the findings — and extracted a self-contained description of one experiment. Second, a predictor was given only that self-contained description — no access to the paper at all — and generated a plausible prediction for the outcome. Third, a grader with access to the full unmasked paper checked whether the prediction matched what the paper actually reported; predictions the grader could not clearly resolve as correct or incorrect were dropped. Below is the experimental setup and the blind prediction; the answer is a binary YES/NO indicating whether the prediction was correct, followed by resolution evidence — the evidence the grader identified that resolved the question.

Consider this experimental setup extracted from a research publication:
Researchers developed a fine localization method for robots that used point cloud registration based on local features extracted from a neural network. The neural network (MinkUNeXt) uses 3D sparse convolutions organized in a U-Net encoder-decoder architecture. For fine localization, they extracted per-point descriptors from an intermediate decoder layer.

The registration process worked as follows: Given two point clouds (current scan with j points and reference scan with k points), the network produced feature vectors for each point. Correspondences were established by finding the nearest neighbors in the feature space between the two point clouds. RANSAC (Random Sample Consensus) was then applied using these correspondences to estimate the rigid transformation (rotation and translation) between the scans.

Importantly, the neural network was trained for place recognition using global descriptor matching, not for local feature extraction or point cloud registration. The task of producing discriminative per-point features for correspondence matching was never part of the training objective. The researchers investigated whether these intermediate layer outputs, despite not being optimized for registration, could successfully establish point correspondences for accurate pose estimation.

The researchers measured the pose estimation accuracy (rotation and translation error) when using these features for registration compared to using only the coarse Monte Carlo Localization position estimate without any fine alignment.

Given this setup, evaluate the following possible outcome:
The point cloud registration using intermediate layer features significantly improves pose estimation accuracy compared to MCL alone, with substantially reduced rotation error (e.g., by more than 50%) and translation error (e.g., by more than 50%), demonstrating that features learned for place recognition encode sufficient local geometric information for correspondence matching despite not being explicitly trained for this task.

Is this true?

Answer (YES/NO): NO